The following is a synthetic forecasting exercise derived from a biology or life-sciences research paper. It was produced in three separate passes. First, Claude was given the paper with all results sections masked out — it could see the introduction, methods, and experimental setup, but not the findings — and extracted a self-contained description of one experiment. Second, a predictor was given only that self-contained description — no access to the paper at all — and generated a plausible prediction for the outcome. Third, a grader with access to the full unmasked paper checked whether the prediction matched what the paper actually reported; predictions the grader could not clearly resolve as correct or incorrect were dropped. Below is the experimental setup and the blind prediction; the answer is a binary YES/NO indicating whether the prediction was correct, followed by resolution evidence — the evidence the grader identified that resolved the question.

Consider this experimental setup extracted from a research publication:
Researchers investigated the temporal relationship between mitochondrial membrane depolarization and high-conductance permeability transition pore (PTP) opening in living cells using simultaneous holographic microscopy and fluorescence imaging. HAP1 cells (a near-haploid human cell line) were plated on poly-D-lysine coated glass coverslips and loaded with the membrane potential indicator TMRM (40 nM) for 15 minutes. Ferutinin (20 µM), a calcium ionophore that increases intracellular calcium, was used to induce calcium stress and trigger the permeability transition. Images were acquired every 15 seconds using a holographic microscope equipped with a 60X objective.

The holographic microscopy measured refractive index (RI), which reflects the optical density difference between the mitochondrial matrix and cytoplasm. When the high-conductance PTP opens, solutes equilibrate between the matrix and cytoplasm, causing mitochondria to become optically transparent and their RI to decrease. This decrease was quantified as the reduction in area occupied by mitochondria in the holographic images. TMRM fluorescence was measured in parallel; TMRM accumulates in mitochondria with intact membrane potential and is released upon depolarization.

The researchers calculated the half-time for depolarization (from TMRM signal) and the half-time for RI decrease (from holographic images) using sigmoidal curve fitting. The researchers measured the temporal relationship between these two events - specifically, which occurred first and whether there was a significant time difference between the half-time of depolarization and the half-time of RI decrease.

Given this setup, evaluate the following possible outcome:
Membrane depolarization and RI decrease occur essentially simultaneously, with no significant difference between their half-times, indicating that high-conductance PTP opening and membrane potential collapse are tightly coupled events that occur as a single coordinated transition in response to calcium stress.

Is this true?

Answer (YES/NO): NO